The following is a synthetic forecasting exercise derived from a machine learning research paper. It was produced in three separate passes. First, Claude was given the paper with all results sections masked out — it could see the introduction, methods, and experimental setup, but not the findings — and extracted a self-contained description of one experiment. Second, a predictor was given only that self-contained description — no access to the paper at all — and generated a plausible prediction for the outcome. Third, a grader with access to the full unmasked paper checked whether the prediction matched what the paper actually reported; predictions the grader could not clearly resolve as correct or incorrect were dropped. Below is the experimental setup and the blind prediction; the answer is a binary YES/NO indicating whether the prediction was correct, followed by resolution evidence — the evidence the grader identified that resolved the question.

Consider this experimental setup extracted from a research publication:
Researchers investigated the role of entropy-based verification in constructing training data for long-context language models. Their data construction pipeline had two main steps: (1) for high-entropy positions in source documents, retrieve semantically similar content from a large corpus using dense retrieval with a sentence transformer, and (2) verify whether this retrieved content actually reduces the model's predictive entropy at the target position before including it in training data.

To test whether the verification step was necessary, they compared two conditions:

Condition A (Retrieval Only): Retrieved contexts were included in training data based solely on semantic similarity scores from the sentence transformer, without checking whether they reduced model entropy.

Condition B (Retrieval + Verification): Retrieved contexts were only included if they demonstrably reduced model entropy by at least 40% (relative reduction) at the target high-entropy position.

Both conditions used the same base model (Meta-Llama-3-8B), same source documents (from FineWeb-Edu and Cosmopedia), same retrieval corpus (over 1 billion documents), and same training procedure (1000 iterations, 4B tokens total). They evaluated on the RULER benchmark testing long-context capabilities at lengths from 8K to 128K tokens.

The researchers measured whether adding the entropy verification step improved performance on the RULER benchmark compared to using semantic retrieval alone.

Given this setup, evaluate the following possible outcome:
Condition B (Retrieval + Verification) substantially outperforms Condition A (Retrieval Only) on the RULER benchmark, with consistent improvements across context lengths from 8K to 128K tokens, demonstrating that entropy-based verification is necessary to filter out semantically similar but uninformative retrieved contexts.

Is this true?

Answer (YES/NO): NO